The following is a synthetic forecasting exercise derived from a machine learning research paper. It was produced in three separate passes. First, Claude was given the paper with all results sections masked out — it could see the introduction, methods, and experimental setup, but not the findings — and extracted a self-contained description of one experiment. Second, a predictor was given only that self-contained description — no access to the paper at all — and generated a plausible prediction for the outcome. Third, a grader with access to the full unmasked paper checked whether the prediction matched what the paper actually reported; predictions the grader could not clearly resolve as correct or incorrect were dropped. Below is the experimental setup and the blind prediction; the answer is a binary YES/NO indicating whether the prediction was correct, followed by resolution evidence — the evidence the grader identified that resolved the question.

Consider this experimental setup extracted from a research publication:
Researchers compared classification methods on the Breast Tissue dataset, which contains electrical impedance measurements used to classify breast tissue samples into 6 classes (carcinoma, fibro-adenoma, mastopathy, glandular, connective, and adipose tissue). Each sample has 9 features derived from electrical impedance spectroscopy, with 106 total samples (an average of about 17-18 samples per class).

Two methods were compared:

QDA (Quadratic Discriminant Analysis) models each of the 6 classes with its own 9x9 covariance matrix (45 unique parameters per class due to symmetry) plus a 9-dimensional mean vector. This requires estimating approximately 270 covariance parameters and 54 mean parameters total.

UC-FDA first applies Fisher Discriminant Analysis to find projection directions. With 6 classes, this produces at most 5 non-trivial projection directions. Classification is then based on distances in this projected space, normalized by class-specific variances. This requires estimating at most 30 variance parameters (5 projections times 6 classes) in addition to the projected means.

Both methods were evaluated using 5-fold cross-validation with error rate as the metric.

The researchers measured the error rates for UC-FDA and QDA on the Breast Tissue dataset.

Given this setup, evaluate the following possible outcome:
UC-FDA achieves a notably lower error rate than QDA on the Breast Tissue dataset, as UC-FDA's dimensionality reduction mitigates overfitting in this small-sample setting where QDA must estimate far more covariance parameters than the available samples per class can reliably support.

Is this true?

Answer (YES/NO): YES